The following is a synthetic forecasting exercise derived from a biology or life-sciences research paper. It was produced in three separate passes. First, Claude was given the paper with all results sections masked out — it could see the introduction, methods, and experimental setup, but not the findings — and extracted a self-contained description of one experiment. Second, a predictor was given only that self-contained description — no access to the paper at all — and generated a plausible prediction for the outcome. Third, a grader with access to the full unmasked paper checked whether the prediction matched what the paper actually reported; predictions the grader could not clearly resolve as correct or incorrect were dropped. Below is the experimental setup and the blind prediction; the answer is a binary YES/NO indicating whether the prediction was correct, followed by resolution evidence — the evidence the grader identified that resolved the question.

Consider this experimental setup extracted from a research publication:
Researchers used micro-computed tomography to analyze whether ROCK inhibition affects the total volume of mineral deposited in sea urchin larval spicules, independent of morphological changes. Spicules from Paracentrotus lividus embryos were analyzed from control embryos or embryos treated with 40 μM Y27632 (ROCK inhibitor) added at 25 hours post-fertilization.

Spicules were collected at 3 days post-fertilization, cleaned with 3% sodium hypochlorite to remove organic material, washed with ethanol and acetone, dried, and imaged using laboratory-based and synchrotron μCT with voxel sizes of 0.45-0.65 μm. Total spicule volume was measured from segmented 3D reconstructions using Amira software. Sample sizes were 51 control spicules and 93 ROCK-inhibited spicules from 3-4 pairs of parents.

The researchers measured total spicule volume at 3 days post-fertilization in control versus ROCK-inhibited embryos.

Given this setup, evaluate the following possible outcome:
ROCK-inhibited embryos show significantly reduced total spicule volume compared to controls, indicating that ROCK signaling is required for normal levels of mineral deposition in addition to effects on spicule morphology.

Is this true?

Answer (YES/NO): YES